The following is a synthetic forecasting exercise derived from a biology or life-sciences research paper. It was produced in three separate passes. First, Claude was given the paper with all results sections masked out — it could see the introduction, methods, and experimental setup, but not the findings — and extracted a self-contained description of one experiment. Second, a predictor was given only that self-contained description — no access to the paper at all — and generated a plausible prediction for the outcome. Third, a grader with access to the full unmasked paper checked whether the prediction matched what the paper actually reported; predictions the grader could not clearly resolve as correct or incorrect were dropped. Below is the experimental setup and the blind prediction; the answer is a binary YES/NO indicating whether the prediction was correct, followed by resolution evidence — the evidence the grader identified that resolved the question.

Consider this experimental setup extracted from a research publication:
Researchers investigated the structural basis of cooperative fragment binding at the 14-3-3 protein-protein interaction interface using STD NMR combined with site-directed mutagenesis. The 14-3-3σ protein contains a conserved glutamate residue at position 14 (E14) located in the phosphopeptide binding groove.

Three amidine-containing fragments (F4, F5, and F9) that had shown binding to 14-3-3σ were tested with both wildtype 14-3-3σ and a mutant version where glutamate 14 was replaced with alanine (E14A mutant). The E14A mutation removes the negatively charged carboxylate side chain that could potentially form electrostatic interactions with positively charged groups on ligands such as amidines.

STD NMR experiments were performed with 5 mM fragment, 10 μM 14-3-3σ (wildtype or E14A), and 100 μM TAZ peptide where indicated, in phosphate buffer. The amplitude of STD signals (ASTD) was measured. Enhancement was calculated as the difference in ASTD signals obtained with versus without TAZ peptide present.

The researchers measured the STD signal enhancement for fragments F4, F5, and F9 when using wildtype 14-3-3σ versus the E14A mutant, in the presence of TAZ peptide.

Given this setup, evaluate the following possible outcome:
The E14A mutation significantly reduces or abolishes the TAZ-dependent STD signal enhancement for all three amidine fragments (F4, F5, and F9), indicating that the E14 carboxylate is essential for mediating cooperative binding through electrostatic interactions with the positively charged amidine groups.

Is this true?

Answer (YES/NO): YES